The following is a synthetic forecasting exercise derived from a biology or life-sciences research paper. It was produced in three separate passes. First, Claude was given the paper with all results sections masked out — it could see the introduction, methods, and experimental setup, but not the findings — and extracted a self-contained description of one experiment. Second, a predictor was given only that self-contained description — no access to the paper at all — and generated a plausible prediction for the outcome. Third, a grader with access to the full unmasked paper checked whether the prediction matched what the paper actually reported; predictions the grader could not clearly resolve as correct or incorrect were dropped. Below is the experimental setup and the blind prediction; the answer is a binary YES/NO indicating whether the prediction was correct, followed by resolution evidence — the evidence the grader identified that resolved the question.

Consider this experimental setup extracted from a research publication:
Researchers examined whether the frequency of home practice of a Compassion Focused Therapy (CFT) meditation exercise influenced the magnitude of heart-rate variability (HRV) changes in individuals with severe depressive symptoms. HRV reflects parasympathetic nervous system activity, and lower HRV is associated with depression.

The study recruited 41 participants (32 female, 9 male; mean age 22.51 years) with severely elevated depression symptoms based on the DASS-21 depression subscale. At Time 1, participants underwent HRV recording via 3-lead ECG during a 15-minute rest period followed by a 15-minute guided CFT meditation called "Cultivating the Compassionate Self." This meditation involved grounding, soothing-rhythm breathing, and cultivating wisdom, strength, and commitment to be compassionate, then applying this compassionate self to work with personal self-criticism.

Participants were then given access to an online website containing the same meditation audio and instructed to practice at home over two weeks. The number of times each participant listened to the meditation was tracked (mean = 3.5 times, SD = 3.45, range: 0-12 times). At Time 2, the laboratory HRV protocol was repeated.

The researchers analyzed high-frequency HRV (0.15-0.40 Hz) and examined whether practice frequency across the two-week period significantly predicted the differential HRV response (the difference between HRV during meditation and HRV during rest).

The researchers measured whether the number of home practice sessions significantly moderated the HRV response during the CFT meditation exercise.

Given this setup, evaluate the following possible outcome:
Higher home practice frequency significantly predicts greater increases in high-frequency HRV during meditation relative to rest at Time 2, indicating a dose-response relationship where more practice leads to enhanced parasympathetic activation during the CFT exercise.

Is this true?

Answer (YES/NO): NO